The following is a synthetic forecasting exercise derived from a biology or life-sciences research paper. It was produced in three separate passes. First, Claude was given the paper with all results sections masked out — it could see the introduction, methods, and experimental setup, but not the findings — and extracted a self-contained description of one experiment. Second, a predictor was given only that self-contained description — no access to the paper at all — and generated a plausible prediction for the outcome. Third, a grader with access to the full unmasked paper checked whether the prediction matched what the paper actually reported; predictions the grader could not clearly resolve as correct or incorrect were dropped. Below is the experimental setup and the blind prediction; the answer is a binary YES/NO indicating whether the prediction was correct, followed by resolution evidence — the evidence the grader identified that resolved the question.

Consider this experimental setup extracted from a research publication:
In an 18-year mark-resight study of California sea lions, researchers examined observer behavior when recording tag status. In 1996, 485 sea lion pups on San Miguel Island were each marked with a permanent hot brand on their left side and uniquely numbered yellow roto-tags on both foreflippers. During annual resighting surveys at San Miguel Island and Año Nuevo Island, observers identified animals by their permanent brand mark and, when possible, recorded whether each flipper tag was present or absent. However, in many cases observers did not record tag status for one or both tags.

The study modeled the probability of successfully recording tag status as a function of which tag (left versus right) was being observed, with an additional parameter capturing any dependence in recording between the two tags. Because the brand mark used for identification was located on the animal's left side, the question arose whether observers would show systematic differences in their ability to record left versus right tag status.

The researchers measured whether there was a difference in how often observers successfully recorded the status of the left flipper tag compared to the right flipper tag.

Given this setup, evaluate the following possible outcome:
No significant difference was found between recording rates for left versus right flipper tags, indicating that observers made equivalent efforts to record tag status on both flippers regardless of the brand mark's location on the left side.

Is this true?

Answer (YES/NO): NO